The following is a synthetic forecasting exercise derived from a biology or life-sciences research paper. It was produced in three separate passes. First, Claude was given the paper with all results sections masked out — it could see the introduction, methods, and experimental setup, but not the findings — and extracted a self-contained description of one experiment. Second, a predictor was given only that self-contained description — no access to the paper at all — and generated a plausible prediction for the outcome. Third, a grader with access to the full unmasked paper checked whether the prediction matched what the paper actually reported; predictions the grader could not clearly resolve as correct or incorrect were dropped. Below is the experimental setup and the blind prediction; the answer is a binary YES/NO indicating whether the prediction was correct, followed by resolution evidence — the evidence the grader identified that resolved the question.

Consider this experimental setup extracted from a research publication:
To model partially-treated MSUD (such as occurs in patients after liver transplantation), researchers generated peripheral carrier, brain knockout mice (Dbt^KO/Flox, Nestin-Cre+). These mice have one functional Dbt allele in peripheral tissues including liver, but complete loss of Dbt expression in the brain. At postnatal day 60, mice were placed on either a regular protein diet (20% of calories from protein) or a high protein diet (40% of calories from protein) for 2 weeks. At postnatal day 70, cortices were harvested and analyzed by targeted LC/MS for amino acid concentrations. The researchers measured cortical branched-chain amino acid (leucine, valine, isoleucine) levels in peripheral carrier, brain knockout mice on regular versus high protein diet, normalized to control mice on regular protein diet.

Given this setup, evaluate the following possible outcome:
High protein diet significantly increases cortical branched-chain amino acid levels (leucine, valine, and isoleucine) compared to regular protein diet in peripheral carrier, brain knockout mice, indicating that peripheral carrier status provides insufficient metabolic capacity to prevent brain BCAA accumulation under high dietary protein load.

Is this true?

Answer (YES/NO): YES